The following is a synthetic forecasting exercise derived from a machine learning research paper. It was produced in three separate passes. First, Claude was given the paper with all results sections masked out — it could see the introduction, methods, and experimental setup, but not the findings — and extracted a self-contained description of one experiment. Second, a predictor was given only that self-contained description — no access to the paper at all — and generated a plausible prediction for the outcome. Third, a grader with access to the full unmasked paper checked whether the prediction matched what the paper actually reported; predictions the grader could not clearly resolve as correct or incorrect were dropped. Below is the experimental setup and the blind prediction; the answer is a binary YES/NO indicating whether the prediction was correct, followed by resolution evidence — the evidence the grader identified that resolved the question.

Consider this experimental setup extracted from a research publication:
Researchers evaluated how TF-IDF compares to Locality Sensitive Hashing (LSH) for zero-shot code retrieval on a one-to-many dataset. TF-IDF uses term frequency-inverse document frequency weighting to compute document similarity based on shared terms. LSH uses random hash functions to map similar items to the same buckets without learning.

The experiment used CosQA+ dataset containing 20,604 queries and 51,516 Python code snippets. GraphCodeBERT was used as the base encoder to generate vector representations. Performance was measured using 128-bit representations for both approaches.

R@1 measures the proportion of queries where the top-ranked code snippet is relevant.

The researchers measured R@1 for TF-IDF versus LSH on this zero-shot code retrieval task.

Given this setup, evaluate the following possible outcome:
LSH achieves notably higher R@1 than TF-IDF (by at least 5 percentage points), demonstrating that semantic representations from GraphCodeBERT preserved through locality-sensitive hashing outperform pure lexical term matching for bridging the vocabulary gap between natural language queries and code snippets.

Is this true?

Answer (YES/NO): NO